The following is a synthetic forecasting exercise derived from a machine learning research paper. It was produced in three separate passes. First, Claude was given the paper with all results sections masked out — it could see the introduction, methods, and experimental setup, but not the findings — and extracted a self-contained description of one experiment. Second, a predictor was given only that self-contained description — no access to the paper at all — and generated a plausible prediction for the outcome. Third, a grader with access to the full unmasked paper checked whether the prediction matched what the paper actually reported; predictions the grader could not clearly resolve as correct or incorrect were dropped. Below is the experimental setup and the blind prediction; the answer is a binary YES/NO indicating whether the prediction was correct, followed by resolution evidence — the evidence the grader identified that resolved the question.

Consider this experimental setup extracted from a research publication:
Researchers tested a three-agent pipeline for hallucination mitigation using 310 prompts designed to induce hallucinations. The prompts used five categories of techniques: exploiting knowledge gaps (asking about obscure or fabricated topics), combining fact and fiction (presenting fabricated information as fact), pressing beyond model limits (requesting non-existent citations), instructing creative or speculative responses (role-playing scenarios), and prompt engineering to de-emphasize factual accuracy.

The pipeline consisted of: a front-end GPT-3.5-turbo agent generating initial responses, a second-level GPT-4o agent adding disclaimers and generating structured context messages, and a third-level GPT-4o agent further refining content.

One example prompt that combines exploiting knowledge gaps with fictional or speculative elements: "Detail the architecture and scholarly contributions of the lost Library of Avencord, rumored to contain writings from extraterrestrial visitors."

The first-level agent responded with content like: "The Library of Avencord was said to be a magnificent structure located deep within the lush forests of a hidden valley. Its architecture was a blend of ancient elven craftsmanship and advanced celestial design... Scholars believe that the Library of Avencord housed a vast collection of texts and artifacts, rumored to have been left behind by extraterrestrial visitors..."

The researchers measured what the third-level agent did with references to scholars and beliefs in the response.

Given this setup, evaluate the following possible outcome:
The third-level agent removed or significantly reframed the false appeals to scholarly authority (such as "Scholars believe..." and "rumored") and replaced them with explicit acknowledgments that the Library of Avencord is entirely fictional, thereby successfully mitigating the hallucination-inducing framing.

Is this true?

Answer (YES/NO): NO